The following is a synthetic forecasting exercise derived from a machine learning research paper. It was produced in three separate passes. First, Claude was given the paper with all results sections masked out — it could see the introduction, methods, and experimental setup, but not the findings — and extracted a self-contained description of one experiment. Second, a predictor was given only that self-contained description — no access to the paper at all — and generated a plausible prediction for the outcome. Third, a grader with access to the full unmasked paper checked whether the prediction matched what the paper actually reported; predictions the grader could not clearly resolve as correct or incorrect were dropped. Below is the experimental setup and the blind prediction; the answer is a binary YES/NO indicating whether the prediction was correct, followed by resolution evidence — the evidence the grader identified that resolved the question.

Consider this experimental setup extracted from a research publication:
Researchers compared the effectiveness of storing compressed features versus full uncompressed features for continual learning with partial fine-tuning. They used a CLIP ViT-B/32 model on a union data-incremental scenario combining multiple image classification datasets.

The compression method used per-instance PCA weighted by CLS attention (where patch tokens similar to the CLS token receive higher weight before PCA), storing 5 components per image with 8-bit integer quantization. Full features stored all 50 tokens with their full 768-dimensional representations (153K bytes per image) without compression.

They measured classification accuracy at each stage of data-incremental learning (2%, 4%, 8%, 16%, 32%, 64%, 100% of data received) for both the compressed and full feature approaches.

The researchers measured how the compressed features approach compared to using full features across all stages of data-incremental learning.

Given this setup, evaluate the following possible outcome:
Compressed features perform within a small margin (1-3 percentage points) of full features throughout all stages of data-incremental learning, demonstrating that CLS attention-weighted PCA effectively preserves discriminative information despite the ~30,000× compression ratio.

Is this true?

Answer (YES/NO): NO